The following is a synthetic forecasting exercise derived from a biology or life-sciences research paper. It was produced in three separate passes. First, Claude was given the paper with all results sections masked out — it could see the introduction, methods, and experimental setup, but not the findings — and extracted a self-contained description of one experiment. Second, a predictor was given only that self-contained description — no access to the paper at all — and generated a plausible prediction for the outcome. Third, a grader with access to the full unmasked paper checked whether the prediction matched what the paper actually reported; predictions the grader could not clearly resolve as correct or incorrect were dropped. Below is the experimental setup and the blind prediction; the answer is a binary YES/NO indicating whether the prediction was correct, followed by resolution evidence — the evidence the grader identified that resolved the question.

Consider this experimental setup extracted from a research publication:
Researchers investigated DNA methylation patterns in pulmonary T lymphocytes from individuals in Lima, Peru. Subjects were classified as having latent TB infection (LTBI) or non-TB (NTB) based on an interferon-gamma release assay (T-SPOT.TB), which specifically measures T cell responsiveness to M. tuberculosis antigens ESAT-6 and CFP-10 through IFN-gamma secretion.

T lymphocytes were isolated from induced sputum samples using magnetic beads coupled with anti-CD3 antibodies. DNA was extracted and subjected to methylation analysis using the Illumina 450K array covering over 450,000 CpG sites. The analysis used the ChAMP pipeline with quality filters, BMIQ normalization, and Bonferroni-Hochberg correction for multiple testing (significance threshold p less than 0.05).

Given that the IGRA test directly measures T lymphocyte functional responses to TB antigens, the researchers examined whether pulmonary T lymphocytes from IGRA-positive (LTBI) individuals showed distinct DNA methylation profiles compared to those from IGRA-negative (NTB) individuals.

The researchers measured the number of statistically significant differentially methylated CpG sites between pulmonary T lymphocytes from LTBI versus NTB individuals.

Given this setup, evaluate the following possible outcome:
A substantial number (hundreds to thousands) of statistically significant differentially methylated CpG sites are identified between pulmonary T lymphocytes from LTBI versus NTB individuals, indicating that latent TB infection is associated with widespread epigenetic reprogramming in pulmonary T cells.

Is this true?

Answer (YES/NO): NO